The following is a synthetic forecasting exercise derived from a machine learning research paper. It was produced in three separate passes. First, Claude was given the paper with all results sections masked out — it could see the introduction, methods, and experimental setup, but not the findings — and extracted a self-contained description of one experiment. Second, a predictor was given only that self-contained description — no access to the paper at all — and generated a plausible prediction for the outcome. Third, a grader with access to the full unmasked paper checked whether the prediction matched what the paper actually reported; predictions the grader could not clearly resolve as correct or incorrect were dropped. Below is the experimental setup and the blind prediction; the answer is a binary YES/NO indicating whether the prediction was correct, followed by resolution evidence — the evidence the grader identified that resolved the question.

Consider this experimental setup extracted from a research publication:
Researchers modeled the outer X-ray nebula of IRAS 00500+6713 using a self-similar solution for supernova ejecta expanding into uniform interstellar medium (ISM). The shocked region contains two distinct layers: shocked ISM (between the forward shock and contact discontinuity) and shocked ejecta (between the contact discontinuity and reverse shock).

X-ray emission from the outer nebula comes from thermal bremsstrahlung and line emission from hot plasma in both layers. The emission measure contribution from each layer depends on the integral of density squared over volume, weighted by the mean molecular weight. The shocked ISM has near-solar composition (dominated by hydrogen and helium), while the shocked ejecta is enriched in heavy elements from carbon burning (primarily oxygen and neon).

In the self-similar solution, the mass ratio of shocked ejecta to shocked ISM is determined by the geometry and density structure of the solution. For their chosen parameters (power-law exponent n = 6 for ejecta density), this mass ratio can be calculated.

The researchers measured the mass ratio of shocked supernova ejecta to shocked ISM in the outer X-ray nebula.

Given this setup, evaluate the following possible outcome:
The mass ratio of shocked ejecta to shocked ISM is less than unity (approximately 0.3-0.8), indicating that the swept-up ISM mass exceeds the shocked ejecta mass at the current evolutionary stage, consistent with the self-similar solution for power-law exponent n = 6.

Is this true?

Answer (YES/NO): NO